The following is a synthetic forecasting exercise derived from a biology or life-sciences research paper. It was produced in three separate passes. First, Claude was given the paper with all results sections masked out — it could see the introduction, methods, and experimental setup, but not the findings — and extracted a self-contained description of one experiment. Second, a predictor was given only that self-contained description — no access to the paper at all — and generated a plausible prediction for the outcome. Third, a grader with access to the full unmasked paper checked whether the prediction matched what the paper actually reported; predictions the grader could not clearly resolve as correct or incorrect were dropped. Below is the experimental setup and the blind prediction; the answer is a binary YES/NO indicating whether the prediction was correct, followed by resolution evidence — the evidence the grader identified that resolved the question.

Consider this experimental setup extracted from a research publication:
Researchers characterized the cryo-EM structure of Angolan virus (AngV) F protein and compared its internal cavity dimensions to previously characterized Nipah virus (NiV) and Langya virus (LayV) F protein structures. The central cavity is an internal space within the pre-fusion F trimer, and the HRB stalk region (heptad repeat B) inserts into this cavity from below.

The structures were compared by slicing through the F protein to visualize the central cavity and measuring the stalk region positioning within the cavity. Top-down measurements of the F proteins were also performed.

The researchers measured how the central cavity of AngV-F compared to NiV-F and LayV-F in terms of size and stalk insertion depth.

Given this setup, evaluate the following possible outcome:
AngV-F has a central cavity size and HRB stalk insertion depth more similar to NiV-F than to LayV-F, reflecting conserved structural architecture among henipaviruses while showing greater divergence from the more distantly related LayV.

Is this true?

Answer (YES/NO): NO